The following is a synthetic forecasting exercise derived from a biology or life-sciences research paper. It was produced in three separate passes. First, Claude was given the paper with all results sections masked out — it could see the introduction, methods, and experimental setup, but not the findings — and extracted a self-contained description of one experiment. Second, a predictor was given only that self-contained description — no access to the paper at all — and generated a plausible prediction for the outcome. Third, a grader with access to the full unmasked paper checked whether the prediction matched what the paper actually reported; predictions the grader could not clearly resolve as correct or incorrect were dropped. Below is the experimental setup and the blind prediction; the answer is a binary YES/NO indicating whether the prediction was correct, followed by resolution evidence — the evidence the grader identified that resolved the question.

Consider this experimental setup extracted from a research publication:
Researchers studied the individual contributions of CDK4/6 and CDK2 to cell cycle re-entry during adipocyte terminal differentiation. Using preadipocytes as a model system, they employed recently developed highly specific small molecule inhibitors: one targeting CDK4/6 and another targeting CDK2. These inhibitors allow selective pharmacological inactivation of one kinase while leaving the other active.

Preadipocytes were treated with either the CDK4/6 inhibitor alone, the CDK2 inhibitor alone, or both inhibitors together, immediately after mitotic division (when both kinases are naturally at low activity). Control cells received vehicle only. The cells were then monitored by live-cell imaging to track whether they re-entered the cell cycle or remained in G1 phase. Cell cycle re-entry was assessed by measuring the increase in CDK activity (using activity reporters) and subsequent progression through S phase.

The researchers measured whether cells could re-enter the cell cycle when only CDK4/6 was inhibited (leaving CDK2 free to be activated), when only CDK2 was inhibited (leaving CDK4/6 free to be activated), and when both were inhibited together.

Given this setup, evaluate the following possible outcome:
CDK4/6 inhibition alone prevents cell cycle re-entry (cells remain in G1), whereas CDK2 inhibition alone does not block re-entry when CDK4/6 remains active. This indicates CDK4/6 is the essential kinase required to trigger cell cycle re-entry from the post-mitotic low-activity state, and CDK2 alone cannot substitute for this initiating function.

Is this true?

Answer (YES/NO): NO